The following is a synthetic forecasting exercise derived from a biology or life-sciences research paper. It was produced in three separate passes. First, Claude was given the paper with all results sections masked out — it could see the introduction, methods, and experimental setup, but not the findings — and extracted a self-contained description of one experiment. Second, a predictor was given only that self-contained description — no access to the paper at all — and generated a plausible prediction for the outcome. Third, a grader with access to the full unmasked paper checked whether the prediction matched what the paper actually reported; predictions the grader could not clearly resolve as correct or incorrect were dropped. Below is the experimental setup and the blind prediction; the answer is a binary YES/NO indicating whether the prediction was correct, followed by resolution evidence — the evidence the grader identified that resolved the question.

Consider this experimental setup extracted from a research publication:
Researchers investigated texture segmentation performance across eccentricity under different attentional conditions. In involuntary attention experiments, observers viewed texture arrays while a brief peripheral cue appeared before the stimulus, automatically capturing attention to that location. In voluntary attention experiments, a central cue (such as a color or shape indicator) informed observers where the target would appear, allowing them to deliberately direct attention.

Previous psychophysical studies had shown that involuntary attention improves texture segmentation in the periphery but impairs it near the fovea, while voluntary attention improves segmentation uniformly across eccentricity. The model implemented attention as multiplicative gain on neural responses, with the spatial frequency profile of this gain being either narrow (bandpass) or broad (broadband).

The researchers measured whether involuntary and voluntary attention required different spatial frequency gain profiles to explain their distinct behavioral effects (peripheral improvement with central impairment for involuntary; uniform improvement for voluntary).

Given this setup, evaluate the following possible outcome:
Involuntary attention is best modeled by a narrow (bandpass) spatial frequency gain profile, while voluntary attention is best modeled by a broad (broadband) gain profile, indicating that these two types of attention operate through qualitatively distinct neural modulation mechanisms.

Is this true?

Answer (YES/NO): YES